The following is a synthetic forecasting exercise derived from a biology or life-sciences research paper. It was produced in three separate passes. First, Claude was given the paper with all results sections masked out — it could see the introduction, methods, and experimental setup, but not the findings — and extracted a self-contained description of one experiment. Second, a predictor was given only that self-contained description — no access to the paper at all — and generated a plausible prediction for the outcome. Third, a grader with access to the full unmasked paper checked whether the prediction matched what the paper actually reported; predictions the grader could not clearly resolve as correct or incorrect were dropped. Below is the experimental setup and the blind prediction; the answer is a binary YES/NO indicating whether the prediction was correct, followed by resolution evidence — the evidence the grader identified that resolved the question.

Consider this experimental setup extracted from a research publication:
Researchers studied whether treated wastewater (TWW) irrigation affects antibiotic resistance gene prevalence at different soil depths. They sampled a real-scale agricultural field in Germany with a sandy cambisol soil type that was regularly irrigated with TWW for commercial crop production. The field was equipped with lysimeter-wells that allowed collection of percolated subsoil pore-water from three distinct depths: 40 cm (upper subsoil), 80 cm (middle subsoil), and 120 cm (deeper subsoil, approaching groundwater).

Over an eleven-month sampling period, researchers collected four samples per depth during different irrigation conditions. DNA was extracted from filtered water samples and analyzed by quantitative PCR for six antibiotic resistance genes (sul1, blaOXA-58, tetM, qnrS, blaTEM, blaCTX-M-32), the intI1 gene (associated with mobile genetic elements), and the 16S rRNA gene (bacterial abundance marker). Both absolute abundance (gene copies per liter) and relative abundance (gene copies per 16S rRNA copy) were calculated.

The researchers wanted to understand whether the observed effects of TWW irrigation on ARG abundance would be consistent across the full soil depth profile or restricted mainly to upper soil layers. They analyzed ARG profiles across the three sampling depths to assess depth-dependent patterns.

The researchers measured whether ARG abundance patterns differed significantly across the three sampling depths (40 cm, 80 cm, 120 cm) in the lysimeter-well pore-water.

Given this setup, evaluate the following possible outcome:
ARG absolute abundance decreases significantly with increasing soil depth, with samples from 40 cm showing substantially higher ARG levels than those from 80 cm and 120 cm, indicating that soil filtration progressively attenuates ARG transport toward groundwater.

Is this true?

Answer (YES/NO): NO